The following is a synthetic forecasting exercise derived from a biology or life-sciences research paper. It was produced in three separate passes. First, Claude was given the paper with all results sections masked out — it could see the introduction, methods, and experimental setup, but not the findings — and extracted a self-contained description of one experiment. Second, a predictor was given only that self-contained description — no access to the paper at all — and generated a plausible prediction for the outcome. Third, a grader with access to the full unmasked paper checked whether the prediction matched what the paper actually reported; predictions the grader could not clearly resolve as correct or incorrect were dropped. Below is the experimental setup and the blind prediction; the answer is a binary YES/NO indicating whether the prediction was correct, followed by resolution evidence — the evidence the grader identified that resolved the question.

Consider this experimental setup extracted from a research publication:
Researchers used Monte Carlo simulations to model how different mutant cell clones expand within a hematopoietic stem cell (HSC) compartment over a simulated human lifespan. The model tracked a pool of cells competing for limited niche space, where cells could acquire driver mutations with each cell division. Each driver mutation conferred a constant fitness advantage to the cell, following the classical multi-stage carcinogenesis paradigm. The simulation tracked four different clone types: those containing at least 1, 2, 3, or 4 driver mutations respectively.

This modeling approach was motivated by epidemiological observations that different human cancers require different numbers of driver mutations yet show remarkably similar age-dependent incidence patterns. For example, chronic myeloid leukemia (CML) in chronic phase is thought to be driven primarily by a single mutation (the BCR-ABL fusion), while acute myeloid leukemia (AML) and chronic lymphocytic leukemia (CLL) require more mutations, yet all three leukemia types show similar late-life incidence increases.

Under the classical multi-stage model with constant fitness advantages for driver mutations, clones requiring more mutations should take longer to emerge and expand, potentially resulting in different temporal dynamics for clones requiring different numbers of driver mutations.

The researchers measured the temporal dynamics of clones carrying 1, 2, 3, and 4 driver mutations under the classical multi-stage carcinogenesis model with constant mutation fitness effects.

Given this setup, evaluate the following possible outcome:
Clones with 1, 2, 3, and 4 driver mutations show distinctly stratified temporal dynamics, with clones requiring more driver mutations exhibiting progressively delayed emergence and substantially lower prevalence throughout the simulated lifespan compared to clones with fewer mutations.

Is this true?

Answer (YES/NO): YES